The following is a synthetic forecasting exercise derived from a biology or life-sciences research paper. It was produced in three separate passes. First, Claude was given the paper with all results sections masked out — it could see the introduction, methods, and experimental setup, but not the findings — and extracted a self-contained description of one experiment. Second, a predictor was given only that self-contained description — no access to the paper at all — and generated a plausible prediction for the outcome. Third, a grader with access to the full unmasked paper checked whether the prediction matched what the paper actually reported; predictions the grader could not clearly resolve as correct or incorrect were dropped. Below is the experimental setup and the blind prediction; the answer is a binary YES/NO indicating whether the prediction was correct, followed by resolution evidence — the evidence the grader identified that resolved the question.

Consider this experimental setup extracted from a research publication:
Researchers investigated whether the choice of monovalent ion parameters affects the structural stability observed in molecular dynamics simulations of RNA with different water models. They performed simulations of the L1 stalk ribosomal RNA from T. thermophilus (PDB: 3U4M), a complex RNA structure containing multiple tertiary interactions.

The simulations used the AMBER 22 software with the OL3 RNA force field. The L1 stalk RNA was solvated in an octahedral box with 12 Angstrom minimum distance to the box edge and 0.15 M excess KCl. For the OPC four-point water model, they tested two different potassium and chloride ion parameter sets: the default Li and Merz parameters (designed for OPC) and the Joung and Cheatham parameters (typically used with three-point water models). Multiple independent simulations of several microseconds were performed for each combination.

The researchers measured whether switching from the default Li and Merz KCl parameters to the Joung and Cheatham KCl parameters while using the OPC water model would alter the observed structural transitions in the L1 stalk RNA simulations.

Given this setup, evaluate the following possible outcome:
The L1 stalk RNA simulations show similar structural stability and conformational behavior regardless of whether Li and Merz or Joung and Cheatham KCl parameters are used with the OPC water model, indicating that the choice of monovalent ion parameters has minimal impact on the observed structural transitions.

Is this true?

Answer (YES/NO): YES